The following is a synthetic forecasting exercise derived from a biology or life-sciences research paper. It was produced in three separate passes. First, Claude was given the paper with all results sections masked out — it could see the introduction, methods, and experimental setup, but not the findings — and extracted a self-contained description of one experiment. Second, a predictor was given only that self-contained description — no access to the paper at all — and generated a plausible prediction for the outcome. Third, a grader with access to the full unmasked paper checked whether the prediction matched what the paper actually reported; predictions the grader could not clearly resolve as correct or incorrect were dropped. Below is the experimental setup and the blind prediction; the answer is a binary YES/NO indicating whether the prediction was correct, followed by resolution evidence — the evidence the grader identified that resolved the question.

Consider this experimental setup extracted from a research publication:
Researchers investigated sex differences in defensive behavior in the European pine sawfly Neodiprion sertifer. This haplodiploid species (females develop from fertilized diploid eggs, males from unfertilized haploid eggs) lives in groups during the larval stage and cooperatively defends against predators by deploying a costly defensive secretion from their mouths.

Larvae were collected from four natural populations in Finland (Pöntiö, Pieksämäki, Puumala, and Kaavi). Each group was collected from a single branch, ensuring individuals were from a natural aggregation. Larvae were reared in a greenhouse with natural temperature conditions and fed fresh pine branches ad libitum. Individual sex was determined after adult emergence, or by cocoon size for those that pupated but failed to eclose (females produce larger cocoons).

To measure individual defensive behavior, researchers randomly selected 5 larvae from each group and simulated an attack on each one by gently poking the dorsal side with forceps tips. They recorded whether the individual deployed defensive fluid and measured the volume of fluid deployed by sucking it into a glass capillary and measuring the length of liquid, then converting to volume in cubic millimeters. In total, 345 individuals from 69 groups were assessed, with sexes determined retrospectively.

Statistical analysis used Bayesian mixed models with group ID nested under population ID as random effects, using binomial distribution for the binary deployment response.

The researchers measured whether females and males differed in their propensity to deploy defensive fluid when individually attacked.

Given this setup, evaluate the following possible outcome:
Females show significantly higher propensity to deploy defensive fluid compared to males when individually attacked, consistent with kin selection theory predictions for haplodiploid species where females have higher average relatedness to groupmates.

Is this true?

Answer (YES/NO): YES